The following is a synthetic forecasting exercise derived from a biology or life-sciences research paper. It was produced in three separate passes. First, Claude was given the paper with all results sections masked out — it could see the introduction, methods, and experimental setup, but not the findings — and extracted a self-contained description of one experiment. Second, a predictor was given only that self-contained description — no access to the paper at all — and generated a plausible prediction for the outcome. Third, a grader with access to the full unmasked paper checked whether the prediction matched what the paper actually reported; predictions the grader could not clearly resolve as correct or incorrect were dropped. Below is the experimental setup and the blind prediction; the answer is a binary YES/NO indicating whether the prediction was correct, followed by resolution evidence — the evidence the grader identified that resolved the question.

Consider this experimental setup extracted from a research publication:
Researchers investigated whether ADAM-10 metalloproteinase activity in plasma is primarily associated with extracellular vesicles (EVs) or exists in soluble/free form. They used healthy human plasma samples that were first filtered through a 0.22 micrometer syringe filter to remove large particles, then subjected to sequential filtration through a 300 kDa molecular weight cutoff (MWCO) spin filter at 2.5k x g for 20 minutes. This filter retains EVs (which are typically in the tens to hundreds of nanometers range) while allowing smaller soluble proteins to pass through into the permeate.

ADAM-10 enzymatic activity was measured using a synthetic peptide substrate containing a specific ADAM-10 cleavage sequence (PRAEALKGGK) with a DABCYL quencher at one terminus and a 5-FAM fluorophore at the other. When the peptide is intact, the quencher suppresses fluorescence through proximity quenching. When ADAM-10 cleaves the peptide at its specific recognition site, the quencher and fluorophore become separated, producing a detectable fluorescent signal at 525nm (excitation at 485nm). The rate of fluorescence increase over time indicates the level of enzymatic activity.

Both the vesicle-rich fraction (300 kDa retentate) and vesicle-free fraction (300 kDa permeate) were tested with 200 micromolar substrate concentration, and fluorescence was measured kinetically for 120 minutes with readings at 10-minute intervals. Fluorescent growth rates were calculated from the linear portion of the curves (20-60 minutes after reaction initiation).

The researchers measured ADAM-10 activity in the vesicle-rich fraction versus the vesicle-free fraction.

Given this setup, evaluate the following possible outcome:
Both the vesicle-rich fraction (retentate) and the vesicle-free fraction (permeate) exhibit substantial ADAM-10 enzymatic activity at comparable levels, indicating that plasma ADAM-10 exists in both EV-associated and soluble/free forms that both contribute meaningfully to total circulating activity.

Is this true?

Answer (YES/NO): NO